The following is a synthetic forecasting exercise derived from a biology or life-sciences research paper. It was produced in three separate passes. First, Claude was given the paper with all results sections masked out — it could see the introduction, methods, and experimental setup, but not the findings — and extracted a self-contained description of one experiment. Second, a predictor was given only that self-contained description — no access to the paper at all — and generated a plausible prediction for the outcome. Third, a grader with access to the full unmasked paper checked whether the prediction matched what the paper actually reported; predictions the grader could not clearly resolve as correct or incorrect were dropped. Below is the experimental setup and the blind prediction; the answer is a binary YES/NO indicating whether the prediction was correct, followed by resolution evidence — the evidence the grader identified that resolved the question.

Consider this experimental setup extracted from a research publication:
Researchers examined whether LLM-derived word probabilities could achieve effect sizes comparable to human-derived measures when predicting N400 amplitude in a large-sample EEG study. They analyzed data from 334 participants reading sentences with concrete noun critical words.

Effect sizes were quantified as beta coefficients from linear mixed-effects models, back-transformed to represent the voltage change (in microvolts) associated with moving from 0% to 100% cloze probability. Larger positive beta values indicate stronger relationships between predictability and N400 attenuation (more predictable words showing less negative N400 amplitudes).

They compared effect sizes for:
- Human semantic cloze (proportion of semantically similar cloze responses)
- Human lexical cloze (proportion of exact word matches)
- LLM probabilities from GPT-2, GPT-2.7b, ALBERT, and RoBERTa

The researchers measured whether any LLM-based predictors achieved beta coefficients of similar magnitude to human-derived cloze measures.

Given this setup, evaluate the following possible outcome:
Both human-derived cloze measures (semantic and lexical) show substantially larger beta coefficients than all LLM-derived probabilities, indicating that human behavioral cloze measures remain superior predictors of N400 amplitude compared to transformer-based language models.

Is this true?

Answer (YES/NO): NO